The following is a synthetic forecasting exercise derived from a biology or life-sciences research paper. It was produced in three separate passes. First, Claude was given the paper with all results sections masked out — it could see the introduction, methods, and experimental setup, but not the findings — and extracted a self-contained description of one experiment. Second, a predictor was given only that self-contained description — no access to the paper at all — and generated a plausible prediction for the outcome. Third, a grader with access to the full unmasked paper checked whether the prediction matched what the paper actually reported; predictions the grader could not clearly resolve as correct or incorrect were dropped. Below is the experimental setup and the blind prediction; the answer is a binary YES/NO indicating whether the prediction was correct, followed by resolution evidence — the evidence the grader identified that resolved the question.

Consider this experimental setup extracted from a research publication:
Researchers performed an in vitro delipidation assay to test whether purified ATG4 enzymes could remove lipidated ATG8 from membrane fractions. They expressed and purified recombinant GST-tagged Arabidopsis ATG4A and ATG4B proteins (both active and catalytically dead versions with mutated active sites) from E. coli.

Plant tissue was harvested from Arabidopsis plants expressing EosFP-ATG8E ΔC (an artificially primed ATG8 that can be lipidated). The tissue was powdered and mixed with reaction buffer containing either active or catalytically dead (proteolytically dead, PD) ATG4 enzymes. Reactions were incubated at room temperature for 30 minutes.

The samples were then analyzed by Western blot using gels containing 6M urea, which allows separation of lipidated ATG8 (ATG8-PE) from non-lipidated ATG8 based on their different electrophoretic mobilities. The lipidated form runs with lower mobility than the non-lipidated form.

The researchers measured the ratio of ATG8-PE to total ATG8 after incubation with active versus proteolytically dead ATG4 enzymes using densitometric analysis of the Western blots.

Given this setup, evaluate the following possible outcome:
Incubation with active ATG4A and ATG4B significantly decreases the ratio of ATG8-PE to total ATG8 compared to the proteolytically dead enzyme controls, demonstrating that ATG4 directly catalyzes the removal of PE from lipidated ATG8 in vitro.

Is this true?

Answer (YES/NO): YES